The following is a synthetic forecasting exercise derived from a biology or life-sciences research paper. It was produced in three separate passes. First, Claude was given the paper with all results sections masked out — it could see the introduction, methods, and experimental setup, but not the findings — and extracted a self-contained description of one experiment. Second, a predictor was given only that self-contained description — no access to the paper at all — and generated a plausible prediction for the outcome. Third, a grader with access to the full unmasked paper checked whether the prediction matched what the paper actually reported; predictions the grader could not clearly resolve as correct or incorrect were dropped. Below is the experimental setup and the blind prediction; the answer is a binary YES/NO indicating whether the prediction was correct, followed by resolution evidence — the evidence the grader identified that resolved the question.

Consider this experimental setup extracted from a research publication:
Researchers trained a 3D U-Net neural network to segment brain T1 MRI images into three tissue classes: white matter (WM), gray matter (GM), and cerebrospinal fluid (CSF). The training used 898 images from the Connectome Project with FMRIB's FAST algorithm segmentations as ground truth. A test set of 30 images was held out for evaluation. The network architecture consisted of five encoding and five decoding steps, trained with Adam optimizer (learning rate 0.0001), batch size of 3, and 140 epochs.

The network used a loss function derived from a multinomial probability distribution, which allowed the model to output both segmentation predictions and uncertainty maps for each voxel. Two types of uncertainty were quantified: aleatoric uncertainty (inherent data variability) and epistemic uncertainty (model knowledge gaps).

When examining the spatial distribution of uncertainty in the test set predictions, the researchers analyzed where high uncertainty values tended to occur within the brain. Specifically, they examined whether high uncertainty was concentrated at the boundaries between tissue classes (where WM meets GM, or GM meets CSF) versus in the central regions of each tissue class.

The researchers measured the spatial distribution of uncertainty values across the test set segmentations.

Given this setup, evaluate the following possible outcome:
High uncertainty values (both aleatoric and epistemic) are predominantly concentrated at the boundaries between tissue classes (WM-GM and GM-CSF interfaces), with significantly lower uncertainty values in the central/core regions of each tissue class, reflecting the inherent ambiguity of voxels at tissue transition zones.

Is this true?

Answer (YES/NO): YES